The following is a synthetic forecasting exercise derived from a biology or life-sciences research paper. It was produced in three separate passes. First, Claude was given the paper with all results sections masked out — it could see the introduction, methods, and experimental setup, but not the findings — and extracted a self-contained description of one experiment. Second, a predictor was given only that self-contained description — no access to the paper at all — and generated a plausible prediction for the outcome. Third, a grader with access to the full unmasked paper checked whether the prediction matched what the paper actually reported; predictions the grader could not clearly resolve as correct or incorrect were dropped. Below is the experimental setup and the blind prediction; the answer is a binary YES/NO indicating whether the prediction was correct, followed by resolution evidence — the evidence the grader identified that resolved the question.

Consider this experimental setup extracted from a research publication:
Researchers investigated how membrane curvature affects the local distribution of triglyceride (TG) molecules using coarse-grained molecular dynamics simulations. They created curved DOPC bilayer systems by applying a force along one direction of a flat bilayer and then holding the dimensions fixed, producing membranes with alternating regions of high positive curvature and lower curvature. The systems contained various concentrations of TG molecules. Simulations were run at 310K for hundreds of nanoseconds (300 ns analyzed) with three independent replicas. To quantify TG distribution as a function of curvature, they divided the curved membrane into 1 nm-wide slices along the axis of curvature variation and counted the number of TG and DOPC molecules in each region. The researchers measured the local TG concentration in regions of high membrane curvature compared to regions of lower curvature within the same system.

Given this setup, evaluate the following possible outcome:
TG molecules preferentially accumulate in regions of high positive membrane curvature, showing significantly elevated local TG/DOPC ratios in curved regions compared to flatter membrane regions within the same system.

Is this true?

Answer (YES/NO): YES